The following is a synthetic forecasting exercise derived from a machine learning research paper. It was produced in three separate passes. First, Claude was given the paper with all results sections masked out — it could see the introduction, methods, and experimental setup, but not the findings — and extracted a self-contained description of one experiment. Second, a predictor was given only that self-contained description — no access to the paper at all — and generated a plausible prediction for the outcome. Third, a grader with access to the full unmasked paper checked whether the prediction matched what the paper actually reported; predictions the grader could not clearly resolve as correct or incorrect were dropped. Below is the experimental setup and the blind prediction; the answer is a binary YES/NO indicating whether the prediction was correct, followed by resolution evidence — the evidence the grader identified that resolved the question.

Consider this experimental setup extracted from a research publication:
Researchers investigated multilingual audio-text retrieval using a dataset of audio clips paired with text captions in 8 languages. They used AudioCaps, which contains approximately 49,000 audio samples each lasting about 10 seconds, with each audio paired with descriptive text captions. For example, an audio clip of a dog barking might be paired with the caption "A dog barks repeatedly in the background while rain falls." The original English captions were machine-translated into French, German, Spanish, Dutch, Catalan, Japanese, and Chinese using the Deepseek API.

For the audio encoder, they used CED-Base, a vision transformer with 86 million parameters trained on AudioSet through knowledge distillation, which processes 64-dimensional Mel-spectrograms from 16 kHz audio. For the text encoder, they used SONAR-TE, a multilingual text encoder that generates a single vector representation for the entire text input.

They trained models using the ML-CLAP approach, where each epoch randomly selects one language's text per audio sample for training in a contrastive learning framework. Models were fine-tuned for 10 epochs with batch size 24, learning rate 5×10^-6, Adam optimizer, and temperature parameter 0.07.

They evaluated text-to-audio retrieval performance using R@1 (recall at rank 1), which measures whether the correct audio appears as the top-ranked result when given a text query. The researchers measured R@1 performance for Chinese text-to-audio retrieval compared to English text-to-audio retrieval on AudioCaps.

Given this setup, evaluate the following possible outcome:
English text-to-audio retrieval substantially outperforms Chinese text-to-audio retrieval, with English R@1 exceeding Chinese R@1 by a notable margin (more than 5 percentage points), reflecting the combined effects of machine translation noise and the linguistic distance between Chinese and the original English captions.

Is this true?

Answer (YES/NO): YES